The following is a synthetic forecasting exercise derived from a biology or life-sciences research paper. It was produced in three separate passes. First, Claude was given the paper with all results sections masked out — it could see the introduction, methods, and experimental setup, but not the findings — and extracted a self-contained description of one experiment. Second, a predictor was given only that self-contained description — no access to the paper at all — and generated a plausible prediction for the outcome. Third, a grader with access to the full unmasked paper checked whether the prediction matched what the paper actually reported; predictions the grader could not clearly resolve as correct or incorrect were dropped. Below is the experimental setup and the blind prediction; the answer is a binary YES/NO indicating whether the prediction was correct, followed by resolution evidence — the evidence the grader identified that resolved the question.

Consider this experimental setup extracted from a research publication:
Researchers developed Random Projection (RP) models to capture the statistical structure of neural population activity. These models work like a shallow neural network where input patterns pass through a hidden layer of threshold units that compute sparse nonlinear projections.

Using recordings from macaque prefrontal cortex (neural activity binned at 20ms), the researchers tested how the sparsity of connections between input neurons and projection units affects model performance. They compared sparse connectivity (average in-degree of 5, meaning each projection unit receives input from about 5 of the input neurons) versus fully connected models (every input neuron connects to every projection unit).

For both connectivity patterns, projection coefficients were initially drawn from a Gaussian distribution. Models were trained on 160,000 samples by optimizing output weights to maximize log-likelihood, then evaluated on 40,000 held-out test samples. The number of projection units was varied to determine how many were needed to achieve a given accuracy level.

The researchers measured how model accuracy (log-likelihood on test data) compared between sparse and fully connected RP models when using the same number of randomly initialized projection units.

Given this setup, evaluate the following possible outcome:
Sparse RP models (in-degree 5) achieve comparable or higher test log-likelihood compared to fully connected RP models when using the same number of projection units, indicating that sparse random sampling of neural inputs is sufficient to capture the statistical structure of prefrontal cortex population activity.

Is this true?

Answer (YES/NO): YES